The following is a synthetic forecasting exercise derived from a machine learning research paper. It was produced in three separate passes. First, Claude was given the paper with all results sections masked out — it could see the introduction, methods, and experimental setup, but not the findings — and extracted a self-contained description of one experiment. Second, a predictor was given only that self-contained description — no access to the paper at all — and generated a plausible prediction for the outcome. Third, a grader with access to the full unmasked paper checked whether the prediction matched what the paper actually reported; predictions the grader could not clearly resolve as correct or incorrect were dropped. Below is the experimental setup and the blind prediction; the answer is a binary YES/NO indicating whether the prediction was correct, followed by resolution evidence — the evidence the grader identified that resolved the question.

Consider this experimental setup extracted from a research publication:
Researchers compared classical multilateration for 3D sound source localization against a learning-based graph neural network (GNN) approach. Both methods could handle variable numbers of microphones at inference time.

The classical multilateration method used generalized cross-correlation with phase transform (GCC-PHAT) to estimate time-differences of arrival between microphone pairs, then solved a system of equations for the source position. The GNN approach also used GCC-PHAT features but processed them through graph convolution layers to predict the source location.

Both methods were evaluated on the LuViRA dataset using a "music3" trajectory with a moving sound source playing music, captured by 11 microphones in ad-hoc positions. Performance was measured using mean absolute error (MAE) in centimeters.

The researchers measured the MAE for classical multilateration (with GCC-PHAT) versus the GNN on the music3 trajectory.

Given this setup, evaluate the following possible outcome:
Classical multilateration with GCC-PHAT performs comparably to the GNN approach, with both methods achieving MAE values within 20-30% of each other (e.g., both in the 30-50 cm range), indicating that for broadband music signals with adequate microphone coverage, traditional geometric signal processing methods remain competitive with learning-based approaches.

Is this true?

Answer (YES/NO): NO